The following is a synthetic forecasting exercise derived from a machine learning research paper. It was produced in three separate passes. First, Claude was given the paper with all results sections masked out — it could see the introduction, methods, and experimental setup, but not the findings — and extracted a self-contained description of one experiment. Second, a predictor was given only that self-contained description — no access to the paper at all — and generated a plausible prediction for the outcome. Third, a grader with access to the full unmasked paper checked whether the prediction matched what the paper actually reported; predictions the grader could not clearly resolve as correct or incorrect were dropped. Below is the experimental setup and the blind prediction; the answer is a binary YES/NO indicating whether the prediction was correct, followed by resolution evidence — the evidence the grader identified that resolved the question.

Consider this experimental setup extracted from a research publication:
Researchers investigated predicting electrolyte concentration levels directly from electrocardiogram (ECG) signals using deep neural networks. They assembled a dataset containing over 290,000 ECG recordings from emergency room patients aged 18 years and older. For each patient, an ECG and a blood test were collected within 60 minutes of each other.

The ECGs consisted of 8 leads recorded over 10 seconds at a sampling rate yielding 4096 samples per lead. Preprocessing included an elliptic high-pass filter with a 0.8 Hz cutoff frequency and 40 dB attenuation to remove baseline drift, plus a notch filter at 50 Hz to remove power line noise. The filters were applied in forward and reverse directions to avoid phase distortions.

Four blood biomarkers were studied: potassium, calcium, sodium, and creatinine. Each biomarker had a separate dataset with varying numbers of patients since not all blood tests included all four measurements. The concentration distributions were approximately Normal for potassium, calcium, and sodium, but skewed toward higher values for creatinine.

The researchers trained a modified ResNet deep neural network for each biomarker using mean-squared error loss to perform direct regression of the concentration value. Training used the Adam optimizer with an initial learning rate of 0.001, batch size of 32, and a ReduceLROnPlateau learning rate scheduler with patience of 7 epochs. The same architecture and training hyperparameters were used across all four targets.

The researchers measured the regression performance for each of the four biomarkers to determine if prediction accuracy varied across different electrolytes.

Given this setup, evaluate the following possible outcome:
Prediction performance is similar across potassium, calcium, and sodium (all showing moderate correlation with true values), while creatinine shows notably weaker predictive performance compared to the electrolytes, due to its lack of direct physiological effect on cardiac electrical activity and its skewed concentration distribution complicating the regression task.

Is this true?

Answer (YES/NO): NO